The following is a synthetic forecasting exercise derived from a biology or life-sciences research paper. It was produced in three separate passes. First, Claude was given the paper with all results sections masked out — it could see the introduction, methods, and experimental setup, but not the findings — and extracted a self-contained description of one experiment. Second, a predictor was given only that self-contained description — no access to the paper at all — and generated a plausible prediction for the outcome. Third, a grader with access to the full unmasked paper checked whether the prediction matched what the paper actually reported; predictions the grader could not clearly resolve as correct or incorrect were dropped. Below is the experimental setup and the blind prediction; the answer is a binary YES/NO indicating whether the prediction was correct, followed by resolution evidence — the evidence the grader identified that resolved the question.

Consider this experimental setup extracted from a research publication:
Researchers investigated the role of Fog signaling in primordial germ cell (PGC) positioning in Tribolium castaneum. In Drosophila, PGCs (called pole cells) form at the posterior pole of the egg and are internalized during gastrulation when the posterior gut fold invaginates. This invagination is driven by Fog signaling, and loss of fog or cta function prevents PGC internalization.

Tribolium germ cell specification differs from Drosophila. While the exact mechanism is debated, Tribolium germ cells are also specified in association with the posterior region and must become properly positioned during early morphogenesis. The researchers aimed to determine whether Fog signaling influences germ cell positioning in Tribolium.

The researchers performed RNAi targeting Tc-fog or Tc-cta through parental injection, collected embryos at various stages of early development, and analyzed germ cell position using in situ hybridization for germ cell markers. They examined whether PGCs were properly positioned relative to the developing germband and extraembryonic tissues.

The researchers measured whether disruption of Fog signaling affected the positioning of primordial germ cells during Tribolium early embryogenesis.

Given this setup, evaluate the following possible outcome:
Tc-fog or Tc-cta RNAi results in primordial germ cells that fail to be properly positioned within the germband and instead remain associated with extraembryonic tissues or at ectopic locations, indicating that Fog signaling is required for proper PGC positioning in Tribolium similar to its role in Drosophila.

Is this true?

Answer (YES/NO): NO